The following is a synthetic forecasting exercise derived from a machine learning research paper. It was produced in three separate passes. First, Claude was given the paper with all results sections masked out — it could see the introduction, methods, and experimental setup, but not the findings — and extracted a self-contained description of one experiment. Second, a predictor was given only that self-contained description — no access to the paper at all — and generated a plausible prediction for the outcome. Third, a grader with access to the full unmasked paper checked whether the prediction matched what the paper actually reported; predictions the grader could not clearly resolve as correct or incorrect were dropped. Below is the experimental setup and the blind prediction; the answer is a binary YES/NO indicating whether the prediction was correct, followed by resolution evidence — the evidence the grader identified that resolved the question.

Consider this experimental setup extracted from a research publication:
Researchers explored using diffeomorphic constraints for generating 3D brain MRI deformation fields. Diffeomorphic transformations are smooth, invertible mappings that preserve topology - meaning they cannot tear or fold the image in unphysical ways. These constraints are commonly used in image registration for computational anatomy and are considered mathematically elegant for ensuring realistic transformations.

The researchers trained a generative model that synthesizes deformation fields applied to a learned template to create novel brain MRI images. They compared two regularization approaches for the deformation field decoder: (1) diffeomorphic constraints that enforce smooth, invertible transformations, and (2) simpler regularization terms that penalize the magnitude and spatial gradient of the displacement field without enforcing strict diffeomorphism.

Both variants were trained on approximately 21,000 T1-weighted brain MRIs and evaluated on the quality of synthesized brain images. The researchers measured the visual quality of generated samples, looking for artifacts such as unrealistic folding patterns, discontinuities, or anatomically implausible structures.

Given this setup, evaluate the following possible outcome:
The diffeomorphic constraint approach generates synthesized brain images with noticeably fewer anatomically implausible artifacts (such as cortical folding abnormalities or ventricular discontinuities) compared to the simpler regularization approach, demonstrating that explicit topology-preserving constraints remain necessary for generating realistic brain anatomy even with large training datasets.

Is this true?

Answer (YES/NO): NO